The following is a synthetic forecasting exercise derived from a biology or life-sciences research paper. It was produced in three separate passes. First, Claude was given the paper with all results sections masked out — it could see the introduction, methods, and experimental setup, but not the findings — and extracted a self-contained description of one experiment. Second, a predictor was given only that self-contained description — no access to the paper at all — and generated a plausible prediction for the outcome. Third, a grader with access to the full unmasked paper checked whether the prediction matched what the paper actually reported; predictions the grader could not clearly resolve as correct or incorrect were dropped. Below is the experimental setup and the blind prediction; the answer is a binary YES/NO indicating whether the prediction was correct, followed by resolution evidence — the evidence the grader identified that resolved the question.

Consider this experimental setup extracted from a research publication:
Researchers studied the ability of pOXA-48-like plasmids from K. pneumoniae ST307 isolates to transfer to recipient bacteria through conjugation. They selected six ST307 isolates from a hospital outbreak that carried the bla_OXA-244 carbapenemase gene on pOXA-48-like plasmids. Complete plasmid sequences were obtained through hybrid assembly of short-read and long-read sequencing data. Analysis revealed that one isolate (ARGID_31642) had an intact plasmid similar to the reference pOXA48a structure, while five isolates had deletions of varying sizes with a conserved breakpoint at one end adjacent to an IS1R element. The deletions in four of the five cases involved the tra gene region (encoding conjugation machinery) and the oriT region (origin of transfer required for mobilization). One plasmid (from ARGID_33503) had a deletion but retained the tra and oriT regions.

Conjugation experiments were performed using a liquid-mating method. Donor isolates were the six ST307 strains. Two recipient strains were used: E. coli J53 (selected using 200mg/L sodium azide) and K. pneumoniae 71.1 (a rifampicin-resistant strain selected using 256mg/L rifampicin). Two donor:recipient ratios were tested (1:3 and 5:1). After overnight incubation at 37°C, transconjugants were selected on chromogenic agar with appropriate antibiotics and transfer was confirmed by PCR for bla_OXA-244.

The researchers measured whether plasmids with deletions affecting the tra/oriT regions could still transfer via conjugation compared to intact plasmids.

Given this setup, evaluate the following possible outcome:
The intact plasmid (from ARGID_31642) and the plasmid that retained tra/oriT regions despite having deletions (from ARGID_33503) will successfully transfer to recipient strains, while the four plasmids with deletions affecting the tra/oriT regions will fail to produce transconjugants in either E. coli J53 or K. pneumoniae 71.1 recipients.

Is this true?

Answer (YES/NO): YES